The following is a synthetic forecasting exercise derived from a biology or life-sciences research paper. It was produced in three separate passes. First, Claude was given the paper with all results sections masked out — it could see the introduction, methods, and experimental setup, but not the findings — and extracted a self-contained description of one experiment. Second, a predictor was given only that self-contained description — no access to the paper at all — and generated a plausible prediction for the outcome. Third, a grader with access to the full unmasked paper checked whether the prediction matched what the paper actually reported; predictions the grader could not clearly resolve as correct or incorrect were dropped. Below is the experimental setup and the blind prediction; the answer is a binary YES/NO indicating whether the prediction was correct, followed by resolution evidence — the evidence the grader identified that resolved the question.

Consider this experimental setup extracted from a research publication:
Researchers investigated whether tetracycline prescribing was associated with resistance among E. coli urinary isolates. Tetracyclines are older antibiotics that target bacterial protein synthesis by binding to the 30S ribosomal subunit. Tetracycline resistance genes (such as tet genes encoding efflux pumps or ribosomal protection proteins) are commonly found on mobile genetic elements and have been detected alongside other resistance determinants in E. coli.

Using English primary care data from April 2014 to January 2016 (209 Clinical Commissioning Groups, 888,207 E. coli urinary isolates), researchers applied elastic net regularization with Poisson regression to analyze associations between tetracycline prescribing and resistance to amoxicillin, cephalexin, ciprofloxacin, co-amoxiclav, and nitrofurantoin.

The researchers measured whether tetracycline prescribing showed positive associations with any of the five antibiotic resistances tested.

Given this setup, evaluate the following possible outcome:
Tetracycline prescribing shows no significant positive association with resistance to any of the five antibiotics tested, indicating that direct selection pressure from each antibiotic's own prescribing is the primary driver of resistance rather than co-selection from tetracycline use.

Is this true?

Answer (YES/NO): YES